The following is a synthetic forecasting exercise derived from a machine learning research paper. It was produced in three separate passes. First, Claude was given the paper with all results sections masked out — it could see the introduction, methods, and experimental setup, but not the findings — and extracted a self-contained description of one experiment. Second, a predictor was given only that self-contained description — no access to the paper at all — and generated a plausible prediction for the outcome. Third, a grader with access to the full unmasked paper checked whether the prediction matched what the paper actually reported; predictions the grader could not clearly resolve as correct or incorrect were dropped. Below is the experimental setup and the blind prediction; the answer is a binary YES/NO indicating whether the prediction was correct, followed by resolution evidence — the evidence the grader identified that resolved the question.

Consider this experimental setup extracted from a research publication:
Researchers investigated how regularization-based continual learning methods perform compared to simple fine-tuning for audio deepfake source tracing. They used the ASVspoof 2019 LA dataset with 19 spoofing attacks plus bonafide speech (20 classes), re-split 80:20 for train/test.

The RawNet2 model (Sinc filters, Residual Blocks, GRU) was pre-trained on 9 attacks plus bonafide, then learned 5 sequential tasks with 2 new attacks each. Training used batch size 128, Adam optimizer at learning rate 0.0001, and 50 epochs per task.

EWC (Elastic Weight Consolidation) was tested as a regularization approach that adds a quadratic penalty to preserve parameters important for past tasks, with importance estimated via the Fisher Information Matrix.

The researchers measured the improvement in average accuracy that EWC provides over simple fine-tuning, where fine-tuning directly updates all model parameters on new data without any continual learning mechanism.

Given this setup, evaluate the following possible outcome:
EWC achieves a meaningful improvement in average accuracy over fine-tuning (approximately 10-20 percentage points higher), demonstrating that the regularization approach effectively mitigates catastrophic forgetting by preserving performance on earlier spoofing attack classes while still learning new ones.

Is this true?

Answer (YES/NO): NO